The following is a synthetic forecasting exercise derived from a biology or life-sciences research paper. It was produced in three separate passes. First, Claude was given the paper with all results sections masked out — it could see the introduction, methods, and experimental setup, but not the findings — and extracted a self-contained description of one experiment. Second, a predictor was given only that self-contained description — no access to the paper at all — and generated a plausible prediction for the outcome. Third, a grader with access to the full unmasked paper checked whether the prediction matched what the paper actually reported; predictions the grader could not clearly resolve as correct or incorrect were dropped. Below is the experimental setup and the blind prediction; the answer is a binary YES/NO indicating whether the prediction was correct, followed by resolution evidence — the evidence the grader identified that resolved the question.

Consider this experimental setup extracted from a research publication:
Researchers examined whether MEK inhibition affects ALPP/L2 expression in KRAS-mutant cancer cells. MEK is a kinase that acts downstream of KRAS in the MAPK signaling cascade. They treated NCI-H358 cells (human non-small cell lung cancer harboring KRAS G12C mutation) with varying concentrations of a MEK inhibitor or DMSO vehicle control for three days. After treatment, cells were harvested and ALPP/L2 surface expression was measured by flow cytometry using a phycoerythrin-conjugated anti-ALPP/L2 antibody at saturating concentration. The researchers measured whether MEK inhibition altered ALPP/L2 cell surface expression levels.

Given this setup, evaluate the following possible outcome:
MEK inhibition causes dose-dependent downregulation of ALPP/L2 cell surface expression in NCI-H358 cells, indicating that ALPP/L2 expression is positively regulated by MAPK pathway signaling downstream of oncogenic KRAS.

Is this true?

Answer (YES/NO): NO